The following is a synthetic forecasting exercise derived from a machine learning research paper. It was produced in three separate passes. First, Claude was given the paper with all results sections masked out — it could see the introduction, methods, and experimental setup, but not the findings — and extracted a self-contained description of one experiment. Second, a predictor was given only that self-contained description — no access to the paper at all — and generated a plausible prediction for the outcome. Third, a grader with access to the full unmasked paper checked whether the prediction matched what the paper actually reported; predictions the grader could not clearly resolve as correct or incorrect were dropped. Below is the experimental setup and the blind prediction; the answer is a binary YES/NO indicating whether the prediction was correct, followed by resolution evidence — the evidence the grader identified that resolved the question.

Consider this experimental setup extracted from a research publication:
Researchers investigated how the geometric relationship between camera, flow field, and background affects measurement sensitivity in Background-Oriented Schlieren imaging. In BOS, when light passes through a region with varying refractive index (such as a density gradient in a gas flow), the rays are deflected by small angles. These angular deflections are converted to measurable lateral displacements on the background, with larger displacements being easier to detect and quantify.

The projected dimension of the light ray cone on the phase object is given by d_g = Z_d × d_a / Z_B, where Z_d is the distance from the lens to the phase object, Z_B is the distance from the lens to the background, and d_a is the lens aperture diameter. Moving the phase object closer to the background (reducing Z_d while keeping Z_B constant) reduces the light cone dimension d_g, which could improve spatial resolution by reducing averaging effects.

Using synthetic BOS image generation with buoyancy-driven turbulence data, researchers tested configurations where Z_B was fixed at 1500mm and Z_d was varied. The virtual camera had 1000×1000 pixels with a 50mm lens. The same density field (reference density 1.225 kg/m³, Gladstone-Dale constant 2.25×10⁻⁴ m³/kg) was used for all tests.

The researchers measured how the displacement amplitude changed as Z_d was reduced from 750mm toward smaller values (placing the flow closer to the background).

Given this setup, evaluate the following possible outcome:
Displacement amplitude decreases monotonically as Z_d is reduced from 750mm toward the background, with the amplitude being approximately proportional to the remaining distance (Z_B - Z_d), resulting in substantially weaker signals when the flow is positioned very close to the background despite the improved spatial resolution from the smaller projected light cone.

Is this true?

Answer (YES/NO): YES